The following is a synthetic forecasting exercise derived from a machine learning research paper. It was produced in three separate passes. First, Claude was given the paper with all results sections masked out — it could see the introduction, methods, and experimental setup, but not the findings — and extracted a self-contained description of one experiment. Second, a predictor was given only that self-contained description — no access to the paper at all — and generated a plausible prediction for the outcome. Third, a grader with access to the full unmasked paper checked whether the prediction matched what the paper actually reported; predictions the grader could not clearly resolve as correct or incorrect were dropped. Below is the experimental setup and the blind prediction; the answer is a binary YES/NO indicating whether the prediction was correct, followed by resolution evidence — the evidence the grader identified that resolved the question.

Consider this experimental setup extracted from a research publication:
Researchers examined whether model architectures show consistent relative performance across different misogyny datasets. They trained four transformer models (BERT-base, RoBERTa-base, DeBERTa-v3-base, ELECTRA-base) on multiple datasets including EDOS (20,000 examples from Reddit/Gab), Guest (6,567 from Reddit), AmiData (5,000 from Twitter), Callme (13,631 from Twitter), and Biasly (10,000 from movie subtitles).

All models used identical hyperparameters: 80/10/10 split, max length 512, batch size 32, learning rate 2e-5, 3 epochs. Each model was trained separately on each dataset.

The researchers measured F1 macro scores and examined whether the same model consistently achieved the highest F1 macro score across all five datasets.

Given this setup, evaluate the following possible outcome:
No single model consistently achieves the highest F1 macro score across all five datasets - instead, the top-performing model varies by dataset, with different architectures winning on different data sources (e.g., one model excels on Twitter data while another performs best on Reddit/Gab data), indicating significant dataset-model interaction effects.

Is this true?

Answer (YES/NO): YES